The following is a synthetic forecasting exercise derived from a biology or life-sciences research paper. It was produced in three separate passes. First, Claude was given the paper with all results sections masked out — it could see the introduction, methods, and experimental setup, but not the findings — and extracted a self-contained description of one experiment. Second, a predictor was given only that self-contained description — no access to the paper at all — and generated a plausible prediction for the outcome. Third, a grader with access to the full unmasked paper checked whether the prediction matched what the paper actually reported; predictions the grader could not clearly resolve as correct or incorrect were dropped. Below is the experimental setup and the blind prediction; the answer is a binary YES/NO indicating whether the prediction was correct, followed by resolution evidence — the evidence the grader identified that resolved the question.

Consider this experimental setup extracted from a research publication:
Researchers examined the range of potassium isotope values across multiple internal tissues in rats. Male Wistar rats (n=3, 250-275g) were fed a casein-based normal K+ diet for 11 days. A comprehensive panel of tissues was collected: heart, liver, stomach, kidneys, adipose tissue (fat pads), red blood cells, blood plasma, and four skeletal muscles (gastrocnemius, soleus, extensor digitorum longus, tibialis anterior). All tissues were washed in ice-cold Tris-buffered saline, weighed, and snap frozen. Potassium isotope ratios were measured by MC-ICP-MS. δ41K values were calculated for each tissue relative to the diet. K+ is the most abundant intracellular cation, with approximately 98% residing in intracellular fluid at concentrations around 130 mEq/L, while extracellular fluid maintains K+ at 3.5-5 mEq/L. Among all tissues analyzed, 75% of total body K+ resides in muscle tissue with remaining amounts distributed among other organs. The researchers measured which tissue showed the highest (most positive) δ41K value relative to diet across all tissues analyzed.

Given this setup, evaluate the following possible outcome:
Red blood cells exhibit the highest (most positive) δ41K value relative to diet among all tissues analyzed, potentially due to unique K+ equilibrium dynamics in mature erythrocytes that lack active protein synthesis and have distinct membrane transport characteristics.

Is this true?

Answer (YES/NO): NO